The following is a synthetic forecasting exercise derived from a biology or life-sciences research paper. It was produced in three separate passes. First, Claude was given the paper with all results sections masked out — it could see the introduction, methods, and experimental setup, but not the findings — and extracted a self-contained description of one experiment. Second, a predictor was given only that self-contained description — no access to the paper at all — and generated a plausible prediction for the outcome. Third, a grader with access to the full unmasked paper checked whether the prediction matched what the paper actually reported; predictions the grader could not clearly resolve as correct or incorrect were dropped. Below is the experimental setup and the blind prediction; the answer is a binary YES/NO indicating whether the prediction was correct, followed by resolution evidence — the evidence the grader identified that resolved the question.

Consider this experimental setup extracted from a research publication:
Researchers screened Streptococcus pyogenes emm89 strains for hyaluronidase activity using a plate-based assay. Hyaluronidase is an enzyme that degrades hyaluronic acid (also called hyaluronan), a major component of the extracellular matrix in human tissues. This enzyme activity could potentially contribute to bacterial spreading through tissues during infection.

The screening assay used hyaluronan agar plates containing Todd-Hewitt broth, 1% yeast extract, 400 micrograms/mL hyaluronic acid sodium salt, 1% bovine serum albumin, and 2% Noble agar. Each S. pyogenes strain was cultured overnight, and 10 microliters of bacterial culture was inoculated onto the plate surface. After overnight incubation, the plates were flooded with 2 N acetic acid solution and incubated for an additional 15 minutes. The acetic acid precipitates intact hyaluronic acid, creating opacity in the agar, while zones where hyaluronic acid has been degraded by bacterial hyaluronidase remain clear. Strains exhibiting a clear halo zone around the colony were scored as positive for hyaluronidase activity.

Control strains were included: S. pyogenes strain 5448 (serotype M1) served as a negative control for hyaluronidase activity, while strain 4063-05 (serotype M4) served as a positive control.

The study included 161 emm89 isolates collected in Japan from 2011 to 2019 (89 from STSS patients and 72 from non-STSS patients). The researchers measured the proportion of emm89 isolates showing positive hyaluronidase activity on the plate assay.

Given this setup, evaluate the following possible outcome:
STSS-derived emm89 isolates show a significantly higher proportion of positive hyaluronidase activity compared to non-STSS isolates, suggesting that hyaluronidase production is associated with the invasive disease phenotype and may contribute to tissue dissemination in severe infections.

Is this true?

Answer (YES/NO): NO